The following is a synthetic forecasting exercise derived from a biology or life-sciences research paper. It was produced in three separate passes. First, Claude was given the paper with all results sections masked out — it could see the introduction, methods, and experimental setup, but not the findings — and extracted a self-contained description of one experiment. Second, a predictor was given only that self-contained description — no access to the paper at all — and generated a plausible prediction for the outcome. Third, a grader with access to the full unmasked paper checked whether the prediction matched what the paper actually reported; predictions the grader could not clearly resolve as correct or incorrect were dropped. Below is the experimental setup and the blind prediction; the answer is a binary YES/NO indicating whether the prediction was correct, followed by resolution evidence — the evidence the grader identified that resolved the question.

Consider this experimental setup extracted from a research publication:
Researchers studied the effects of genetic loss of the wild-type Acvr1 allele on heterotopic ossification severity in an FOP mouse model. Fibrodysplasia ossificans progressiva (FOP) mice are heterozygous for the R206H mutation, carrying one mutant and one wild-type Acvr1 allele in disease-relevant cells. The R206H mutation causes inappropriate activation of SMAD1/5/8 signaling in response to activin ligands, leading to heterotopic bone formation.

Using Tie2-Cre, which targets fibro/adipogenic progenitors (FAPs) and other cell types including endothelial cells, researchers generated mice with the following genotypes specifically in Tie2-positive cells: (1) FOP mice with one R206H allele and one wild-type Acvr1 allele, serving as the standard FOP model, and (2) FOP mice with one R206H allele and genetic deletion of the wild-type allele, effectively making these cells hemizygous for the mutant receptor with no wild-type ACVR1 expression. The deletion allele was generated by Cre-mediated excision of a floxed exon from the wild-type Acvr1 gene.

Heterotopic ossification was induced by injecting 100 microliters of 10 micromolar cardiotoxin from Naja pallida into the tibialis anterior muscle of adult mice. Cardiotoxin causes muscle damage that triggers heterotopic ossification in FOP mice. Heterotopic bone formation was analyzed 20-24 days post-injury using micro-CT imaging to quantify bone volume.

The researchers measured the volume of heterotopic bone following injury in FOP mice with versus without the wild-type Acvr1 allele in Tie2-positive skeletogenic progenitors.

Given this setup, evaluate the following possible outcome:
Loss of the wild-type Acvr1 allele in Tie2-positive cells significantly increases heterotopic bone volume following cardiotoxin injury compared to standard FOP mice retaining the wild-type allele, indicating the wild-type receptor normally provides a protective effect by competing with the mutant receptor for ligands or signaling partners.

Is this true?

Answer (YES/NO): YES